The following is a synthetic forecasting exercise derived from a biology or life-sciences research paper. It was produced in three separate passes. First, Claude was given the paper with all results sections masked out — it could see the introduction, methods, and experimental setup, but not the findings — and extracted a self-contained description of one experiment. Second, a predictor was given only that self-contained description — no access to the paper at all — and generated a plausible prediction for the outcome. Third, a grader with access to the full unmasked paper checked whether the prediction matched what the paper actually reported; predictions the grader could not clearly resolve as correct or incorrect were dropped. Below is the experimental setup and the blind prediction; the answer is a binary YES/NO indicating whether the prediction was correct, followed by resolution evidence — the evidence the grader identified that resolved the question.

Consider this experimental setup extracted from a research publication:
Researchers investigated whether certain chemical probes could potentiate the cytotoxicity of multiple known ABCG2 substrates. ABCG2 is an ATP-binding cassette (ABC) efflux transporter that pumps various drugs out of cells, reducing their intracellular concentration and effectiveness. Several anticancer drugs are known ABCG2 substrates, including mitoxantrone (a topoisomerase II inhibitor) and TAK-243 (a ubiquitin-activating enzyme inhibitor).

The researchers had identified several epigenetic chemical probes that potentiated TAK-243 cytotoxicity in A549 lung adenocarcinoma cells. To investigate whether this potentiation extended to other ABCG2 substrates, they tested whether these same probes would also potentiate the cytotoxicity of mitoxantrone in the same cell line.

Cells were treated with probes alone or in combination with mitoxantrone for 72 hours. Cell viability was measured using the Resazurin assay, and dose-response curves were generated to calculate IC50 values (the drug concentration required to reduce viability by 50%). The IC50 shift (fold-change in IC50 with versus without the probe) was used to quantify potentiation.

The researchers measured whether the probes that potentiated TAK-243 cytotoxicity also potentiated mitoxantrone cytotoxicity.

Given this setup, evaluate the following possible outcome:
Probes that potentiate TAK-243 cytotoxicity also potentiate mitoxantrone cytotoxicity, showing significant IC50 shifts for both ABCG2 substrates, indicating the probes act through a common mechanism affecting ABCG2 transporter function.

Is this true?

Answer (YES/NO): YES